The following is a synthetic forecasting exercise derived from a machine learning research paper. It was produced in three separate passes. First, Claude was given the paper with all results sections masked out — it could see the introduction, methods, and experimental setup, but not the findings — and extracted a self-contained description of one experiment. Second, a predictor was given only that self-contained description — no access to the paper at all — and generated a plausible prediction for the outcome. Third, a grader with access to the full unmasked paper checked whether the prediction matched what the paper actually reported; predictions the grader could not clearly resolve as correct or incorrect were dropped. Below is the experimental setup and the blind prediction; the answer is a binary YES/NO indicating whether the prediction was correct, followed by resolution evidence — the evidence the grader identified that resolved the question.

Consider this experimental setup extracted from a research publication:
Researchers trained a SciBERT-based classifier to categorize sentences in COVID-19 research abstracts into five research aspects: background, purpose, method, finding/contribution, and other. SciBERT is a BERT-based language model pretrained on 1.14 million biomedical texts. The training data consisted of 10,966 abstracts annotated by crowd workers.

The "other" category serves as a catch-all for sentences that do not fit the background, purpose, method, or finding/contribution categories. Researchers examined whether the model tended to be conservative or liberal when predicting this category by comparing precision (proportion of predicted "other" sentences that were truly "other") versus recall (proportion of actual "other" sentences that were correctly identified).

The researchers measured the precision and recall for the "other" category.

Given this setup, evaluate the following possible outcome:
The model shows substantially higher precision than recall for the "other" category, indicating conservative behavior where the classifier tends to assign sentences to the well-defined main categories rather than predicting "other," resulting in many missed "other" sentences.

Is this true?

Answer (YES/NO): NO